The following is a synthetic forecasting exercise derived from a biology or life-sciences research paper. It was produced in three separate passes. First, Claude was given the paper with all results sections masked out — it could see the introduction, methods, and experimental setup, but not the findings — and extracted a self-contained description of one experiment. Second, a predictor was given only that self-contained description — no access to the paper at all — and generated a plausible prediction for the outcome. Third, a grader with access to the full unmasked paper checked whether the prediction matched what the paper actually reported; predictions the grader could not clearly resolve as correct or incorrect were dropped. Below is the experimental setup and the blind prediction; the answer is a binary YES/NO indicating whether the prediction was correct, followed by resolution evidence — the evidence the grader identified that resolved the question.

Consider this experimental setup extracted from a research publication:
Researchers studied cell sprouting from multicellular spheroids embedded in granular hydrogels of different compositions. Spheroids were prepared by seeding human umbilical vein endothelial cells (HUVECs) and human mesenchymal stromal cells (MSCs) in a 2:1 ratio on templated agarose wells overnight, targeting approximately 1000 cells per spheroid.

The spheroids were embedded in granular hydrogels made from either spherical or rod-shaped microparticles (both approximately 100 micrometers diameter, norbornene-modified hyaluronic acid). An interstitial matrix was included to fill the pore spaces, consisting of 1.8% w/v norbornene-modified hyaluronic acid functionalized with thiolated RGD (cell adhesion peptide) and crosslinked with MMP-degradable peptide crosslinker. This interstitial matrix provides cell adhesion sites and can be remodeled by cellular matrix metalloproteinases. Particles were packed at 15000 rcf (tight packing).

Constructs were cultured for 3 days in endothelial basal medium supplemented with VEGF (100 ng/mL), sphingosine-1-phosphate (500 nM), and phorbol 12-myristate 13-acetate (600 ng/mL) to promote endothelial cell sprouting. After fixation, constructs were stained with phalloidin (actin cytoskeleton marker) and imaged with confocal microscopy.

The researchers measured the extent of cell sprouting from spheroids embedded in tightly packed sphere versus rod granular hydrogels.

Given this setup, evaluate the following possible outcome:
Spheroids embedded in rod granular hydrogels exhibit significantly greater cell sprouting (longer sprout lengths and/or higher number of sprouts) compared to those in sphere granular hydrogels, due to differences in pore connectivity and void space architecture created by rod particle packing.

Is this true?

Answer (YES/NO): YES